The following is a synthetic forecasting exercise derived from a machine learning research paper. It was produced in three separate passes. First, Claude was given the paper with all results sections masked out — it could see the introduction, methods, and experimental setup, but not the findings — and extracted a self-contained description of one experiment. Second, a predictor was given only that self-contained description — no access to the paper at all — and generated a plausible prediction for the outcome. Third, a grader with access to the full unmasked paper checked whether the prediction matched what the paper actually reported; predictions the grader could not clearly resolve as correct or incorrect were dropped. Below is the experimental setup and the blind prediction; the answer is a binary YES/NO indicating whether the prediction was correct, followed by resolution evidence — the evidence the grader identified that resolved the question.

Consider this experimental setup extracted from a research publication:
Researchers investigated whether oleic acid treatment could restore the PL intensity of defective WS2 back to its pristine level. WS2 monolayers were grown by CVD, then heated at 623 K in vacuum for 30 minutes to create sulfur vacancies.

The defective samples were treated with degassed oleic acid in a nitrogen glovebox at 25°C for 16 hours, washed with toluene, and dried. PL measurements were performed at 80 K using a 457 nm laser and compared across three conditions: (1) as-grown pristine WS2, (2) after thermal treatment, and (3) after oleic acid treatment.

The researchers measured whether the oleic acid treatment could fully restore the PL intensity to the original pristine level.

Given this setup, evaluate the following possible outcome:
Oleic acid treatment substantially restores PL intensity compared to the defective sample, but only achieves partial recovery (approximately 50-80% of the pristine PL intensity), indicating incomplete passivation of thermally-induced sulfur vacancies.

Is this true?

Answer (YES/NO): NO